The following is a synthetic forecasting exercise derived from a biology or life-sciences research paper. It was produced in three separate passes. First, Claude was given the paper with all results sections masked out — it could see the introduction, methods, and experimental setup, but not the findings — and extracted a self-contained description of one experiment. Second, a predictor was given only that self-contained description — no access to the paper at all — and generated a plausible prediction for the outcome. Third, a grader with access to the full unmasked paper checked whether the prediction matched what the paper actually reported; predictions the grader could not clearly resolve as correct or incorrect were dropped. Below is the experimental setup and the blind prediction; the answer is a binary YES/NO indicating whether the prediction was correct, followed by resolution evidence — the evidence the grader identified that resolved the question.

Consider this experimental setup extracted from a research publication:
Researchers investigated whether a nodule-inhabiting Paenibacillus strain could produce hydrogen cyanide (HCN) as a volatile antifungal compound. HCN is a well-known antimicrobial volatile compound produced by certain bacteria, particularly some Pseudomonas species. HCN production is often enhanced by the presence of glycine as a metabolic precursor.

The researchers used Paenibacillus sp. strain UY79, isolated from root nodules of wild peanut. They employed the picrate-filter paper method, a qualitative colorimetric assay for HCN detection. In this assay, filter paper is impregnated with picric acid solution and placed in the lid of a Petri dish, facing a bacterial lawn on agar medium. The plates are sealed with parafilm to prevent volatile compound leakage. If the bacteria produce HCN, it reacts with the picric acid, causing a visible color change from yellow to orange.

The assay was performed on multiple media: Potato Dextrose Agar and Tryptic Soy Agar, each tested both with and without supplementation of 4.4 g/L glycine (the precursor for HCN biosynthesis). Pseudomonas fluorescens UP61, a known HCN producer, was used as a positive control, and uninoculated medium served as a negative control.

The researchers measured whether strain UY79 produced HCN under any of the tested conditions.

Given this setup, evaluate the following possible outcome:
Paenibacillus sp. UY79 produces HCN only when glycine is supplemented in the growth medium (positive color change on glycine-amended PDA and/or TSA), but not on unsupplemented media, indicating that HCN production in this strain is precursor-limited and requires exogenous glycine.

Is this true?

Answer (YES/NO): NO